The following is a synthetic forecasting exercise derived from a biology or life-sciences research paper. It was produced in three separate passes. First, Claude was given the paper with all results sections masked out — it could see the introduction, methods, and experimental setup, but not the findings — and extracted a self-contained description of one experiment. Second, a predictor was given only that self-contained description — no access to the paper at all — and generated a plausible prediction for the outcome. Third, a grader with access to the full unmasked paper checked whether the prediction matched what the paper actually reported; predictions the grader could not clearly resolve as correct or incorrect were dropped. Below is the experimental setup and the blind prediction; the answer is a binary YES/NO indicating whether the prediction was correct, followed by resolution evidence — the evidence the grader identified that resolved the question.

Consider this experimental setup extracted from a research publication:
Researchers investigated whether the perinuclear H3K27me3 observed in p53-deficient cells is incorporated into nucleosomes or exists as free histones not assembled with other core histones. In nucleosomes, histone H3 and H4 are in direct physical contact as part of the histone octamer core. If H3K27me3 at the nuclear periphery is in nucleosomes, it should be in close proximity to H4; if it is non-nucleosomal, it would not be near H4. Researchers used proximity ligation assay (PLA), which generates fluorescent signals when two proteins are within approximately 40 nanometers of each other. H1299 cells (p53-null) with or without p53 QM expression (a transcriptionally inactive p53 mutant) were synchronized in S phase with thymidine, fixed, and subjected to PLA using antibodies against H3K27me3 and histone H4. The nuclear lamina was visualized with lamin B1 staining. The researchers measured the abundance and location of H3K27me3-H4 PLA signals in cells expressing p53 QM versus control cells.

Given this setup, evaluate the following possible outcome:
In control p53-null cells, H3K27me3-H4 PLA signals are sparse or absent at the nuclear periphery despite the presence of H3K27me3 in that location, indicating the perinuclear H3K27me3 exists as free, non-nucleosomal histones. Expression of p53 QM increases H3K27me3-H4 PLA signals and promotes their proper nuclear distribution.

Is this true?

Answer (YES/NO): NO